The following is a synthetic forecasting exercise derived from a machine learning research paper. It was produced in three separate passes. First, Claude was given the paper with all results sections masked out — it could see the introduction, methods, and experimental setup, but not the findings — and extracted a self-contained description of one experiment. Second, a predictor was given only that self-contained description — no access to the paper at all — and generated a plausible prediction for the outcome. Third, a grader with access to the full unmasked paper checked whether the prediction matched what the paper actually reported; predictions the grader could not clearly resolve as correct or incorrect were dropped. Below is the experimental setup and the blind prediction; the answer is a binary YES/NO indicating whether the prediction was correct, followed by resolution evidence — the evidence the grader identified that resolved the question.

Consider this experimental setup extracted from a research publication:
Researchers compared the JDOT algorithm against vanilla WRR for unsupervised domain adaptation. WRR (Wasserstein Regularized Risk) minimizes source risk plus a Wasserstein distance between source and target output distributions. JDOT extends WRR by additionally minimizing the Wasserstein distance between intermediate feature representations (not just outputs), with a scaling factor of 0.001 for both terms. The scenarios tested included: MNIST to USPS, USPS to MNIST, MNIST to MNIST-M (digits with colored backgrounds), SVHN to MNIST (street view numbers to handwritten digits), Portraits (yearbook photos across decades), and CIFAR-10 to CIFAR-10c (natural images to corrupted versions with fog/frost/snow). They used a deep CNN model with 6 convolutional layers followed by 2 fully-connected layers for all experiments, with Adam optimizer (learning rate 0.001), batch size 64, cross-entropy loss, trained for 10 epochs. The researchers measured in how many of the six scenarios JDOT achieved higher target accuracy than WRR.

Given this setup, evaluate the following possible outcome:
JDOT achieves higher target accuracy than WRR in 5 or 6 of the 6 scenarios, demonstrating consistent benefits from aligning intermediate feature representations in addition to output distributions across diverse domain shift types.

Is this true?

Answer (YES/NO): NO